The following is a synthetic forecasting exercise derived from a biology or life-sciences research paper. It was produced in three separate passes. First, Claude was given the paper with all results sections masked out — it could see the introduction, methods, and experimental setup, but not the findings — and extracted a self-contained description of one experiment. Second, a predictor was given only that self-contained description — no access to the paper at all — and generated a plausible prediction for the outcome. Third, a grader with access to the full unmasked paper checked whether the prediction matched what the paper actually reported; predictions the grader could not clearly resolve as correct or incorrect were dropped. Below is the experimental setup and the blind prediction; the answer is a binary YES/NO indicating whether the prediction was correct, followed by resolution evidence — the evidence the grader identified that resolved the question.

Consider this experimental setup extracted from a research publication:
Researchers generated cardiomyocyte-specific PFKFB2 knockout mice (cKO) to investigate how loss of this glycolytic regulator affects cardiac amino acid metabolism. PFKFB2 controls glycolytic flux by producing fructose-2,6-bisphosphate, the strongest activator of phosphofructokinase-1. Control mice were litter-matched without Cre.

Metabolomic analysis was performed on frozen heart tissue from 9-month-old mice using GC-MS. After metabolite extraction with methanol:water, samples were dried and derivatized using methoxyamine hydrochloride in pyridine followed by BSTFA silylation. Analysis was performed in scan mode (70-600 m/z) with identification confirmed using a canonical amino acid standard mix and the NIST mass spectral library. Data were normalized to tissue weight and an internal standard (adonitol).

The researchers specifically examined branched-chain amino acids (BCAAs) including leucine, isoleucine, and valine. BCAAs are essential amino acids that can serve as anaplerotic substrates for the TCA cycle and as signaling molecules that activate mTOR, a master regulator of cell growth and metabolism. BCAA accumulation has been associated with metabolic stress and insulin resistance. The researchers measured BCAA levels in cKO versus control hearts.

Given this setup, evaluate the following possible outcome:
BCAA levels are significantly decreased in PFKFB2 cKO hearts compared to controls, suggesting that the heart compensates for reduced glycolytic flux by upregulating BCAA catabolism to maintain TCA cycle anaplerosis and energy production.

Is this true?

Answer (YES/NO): NO